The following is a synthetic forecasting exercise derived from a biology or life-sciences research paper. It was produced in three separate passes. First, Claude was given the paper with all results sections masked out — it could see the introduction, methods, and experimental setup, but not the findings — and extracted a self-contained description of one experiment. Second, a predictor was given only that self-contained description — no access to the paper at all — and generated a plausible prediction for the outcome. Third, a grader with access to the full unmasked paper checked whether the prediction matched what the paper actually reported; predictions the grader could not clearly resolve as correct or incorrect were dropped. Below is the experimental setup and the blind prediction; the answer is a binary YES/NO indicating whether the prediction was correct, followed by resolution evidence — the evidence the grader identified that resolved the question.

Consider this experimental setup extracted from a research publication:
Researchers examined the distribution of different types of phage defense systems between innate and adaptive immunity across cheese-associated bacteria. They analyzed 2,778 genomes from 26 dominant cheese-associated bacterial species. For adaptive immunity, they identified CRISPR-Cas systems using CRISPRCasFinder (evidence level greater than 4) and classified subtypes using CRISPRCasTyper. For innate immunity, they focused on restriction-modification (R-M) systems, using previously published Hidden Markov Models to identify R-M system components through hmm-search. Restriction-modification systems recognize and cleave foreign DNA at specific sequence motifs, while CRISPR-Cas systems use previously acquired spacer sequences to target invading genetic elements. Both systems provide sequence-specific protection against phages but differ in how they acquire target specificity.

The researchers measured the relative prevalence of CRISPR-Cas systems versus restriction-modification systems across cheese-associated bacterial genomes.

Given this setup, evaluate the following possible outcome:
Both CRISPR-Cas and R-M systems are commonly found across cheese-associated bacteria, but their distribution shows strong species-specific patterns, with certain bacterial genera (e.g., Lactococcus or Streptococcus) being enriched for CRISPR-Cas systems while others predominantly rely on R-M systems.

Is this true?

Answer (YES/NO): NO